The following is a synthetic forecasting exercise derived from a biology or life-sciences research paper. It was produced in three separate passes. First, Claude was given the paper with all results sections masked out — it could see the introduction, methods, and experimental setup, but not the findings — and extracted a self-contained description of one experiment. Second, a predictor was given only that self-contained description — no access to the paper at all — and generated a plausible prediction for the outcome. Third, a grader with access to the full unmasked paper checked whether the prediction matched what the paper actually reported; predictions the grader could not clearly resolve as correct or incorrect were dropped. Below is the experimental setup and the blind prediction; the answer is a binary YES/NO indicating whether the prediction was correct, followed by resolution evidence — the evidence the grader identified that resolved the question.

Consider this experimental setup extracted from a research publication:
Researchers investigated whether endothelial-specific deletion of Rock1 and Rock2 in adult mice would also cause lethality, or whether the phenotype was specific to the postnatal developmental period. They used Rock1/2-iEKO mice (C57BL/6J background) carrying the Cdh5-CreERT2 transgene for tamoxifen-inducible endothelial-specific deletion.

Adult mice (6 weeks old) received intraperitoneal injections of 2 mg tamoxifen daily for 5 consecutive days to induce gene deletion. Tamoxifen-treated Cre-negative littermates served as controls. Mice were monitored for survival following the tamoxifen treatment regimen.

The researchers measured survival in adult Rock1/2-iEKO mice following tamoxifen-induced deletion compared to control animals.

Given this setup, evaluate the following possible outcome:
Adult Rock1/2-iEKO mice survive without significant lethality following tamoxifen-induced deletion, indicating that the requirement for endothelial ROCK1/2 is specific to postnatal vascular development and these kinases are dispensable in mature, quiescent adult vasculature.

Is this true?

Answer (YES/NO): NO